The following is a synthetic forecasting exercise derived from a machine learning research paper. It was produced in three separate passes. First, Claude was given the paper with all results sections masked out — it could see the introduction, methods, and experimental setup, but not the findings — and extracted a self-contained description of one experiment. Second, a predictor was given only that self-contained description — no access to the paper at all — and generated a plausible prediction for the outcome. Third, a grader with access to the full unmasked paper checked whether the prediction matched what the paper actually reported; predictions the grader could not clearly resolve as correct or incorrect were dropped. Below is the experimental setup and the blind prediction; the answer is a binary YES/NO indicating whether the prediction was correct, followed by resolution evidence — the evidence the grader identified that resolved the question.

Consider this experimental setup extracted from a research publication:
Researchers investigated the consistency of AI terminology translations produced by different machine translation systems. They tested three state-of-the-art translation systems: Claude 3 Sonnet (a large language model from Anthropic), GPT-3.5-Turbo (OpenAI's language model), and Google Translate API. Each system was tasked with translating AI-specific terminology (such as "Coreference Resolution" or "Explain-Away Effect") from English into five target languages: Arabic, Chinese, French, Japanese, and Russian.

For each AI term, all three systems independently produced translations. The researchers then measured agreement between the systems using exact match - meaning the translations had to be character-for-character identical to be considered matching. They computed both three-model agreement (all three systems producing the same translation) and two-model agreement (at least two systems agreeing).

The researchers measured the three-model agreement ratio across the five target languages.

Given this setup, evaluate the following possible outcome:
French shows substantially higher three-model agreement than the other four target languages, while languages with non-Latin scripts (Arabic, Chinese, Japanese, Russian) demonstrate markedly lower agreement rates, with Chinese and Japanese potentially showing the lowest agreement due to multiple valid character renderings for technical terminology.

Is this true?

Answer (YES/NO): NO